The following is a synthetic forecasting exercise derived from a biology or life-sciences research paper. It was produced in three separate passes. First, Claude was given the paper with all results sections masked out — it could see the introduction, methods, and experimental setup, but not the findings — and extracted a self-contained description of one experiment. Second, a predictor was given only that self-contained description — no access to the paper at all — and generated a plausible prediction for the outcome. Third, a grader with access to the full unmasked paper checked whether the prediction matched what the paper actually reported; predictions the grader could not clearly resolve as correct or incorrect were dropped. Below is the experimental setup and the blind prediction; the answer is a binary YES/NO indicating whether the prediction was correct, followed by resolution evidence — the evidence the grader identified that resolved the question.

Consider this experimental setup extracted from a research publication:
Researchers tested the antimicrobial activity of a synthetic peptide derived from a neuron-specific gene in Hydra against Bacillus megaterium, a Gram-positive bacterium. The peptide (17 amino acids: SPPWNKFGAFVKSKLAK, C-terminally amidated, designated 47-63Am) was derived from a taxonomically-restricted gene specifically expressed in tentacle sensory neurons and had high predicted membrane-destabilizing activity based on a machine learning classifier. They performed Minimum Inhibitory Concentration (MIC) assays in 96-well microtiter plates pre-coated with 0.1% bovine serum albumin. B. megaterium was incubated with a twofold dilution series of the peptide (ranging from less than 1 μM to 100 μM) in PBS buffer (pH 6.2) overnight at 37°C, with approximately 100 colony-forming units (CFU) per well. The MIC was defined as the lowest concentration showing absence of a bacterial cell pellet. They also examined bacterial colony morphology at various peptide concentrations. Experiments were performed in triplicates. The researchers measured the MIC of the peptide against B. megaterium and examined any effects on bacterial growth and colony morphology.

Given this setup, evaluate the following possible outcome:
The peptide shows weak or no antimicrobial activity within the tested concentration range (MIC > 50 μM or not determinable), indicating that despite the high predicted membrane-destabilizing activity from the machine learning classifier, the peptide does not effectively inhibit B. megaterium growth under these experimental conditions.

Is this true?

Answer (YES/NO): YES